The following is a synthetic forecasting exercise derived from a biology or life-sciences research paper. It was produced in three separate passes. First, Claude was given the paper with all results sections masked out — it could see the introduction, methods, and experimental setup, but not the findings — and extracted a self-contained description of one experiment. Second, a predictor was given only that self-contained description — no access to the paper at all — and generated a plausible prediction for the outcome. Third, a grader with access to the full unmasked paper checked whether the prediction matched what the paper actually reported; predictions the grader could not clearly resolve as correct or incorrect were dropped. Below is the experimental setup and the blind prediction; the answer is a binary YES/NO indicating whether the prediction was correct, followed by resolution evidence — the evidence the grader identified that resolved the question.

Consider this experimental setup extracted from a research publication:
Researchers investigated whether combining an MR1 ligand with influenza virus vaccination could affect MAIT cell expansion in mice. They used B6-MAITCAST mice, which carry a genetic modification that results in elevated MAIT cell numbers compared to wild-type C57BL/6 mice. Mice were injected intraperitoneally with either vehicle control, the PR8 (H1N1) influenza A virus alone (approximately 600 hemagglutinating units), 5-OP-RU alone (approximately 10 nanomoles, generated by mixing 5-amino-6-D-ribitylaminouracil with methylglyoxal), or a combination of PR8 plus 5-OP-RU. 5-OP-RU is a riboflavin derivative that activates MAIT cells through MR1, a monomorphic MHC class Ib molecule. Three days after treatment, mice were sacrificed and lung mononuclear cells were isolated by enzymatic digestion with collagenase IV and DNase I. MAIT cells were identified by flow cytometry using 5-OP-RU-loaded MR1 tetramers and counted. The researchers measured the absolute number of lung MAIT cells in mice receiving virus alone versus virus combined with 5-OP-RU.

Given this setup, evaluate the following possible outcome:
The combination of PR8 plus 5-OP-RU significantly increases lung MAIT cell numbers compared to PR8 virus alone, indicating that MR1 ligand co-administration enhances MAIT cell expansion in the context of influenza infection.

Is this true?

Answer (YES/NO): YES